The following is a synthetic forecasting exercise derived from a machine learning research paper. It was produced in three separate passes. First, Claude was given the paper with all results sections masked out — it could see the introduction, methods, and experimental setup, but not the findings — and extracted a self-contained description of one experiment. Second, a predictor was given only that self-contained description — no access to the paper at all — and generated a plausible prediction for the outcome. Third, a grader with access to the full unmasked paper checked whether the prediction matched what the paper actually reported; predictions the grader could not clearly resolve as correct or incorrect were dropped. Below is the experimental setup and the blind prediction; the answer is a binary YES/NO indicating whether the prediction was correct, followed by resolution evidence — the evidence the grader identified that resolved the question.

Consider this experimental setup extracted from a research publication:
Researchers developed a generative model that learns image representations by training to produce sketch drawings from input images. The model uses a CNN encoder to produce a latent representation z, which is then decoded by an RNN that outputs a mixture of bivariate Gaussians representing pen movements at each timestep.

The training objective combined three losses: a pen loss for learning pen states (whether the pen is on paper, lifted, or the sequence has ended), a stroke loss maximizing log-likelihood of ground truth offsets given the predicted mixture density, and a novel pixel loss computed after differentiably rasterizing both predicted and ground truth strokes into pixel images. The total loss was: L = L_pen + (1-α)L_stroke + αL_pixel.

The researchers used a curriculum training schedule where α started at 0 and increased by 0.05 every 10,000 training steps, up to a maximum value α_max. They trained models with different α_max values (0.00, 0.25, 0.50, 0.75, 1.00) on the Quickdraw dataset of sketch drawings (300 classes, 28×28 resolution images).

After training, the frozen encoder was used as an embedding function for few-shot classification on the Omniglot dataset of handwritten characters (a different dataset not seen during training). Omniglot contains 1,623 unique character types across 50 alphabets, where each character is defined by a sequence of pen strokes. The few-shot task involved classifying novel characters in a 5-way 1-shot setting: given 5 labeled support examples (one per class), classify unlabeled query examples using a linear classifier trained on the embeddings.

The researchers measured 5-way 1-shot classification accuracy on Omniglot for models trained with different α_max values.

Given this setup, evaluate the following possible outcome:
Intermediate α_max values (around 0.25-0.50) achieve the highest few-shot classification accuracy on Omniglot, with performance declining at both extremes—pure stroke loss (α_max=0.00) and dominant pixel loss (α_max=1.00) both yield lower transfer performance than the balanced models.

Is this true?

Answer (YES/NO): YES